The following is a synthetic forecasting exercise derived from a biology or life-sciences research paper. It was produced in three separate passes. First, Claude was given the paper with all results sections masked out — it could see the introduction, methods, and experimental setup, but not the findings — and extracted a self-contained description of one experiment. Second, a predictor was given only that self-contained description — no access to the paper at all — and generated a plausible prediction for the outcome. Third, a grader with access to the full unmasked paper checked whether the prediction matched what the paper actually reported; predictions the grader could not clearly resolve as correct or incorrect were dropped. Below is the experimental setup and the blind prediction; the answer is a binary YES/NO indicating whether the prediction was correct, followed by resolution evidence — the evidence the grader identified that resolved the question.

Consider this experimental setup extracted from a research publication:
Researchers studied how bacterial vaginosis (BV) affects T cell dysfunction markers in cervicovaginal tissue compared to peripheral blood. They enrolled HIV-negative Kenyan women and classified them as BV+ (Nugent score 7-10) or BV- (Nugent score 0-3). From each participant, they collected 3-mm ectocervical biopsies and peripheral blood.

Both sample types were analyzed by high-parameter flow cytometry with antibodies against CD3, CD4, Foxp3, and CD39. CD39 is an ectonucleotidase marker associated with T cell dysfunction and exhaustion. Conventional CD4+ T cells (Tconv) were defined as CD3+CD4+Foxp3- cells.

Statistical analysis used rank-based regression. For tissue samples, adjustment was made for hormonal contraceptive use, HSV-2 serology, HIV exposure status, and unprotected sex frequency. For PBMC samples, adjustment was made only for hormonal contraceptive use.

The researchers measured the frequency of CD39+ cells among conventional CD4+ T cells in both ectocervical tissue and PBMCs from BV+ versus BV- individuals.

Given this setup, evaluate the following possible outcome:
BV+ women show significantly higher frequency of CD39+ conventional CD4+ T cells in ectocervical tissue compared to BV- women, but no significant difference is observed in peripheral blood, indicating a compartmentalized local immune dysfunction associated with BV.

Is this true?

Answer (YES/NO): YES